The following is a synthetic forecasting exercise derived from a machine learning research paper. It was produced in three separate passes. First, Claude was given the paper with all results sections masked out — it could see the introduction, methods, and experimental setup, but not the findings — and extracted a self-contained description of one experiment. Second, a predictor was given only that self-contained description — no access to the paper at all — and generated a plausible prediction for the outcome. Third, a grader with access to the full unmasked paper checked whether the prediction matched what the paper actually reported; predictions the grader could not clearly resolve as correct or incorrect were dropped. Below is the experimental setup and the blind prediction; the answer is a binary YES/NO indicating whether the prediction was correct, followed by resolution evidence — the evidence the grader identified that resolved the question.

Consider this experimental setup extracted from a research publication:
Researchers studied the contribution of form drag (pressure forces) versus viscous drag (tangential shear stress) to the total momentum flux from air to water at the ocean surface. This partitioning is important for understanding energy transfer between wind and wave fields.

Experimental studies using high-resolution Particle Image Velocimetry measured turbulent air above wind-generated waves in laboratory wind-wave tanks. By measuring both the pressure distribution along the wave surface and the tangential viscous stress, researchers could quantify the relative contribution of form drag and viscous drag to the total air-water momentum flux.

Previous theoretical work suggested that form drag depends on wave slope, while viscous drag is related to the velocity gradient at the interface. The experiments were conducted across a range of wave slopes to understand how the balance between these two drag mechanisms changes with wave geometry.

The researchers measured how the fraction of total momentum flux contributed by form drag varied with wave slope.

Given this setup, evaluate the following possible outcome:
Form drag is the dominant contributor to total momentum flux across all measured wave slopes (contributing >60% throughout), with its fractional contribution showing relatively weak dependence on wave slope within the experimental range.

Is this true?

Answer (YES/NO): NO